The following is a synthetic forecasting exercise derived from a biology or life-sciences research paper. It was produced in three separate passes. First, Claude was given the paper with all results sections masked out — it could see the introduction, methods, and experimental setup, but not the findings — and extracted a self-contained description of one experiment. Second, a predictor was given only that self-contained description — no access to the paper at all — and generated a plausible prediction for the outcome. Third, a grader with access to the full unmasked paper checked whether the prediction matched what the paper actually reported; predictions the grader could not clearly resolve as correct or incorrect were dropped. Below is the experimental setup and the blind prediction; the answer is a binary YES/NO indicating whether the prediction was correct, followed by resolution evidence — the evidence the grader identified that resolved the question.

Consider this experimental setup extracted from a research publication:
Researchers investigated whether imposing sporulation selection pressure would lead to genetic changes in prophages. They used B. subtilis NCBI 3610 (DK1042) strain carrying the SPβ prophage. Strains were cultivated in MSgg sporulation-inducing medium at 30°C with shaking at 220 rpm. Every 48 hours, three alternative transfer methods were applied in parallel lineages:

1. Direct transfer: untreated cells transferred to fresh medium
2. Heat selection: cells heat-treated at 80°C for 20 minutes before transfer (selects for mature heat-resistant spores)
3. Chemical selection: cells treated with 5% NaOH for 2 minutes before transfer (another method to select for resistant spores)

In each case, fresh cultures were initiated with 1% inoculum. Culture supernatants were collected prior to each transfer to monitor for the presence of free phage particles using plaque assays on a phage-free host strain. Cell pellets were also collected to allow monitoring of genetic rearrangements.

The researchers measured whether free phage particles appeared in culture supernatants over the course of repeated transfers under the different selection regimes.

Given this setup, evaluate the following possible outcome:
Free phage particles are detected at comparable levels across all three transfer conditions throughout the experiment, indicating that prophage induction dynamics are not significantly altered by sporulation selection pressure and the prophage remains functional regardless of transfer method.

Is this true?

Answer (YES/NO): NO